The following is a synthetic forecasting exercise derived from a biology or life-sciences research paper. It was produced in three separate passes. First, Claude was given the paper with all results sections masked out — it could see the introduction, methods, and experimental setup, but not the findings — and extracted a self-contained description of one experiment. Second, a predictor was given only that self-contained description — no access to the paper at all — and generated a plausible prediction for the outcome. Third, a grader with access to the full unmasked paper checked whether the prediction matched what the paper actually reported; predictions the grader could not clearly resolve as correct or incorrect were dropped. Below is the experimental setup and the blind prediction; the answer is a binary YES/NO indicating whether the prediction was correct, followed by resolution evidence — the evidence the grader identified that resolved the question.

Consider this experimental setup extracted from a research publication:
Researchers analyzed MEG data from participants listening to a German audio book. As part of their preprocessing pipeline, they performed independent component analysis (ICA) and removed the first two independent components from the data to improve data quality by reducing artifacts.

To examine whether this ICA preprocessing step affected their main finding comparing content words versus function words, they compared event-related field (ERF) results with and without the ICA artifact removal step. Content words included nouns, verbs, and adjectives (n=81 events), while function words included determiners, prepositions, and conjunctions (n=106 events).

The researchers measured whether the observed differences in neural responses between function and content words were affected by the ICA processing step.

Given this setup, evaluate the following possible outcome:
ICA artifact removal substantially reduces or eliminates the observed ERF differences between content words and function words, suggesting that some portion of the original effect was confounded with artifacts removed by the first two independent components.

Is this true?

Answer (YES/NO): NO